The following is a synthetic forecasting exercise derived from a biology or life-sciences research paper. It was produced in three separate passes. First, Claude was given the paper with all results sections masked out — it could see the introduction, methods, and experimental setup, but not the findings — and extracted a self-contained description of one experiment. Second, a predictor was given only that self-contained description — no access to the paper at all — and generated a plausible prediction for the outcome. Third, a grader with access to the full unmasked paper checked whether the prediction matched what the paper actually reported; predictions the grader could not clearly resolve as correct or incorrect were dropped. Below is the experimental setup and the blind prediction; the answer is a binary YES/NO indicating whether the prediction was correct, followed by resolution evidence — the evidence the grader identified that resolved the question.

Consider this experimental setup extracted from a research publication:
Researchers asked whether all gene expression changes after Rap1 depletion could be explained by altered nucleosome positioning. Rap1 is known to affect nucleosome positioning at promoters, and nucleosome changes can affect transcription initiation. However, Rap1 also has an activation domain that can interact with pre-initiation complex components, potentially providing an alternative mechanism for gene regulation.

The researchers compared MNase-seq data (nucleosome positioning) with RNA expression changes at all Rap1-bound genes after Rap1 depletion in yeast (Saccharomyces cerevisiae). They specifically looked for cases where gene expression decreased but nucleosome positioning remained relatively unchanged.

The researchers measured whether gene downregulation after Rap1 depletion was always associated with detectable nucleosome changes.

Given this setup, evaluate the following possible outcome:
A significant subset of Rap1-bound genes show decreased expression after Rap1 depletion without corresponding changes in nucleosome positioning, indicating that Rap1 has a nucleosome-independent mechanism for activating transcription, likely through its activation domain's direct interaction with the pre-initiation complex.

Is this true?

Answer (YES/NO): YES